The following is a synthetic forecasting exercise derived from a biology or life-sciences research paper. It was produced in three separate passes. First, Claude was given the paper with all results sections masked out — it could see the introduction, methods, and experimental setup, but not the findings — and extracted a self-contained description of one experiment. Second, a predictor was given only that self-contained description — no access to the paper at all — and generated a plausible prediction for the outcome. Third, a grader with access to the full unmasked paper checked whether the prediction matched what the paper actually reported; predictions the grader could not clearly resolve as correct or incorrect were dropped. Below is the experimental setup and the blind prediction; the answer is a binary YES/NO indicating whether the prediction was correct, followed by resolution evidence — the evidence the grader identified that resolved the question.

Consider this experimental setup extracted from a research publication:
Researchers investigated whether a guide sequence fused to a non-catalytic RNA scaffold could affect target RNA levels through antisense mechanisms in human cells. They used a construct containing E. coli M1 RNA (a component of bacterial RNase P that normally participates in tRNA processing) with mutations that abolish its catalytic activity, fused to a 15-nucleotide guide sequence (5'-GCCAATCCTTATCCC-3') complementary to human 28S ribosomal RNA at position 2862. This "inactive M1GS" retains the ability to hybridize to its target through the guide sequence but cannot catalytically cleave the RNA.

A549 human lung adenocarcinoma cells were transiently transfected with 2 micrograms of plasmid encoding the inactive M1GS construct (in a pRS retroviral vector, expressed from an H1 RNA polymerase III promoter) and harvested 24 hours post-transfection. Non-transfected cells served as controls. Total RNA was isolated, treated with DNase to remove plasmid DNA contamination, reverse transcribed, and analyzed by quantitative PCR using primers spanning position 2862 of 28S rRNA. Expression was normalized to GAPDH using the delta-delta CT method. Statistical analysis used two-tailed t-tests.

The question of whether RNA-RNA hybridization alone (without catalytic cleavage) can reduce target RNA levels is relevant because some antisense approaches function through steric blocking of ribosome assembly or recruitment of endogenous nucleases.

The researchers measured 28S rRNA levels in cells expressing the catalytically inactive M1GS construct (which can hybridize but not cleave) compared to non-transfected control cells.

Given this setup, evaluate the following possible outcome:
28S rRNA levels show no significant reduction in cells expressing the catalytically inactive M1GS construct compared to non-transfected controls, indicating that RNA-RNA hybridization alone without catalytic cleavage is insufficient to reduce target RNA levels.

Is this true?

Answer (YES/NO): YES